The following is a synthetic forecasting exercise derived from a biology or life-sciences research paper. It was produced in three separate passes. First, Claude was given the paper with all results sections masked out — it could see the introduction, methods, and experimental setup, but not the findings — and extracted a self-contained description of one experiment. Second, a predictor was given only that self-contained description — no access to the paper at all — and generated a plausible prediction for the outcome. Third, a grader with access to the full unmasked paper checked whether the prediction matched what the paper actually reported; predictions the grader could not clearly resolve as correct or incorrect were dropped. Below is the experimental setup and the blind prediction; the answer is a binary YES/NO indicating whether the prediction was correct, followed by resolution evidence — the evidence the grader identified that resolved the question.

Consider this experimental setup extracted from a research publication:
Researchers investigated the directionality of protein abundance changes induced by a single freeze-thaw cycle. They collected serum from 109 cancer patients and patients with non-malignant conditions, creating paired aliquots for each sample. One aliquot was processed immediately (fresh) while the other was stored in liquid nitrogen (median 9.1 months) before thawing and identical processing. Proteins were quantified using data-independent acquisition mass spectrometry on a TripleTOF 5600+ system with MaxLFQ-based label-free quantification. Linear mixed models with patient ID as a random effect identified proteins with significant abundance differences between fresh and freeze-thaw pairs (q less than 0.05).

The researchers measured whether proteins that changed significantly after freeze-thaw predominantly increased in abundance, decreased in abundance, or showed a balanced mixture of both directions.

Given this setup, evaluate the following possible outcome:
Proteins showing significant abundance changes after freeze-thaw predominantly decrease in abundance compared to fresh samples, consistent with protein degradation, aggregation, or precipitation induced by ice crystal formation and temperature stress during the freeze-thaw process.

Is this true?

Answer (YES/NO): NO